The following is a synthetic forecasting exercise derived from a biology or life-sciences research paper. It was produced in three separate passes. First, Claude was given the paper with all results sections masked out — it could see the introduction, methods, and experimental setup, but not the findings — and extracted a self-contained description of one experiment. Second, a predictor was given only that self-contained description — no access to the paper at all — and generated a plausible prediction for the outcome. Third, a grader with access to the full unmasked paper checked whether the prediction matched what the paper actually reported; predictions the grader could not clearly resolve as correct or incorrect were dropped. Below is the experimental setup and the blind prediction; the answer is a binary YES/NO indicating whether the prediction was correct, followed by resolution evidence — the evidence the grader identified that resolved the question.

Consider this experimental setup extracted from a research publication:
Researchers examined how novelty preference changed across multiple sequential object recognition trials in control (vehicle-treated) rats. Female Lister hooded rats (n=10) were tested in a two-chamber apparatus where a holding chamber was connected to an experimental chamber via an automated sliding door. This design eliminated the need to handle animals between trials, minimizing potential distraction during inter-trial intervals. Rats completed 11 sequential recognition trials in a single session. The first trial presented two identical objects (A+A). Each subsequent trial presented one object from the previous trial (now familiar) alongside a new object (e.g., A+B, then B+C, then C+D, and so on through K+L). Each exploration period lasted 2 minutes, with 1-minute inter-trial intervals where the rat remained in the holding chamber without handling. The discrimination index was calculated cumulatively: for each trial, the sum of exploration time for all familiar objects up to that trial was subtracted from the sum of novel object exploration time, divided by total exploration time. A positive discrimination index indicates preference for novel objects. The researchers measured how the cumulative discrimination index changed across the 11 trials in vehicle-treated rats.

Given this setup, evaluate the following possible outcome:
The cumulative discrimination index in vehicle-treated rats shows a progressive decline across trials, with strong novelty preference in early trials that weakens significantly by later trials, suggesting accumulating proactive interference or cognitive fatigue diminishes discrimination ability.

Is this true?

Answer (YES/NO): YES